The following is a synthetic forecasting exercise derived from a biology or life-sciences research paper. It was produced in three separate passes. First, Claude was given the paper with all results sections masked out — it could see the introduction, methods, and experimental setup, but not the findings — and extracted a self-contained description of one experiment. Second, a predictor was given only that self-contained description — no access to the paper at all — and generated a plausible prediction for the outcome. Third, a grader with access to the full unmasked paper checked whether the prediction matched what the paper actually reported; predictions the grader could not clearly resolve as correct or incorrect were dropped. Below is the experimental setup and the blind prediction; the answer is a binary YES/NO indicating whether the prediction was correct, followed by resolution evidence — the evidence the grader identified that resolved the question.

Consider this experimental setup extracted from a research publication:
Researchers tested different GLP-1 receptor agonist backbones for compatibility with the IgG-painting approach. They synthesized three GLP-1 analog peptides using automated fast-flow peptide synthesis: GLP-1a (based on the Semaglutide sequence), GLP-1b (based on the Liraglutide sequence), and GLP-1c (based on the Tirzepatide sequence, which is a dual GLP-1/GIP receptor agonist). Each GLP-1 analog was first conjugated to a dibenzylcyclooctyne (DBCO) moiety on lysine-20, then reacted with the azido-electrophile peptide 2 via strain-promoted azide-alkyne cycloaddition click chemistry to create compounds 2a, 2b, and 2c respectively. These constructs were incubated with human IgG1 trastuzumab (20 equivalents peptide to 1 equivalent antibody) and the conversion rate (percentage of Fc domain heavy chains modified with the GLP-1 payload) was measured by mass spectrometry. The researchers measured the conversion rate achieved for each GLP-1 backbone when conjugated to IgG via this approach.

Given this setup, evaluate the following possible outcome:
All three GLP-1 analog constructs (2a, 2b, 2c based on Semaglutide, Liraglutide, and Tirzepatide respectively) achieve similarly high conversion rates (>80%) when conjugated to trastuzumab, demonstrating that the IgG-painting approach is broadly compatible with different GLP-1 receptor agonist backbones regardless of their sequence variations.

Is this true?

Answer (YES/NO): NO